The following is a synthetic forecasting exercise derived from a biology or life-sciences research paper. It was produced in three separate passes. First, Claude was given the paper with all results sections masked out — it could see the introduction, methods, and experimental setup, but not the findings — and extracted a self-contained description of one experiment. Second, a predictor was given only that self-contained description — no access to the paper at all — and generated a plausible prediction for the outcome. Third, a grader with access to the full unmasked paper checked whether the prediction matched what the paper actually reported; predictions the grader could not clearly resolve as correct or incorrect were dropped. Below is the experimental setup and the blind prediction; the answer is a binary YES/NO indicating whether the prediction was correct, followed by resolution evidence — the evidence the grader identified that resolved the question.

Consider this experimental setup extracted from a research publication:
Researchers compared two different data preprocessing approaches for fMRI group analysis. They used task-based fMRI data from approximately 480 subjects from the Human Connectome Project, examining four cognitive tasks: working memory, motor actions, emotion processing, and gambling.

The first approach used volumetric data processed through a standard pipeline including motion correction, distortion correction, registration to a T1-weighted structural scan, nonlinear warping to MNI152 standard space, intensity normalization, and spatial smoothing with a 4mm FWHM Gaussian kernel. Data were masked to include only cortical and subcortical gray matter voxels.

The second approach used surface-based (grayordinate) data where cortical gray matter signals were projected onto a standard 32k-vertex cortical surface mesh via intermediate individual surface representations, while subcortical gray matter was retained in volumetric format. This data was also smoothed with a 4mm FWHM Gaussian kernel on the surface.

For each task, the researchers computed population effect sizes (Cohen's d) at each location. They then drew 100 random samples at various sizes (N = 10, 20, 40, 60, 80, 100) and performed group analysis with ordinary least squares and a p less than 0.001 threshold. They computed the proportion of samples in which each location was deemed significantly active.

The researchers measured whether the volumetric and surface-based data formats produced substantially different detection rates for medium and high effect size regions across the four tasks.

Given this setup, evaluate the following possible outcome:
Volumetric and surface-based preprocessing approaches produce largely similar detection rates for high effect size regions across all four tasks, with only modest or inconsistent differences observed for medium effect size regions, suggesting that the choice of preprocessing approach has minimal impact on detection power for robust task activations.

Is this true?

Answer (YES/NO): YES